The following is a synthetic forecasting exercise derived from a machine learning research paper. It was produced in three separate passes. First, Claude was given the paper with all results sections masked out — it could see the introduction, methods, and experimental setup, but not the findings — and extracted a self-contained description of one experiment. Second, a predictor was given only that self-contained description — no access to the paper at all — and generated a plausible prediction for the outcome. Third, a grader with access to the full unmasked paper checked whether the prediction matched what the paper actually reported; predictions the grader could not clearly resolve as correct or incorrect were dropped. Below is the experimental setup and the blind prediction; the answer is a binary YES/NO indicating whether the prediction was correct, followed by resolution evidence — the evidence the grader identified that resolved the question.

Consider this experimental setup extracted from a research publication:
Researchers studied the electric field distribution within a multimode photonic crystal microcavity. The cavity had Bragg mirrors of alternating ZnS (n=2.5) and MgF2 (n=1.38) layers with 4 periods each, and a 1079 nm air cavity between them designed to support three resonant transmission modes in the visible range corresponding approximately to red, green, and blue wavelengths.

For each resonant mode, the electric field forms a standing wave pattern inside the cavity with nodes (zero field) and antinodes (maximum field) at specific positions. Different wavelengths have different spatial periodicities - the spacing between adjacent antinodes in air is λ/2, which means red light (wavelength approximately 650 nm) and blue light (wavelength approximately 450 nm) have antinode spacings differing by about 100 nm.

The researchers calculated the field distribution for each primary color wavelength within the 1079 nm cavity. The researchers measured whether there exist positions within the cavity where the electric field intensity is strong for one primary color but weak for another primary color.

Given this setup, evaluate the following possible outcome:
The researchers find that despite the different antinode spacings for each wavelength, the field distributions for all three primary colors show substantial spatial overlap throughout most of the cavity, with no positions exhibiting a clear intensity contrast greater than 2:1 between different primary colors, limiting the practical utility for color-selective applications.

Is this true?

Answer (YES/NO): NO